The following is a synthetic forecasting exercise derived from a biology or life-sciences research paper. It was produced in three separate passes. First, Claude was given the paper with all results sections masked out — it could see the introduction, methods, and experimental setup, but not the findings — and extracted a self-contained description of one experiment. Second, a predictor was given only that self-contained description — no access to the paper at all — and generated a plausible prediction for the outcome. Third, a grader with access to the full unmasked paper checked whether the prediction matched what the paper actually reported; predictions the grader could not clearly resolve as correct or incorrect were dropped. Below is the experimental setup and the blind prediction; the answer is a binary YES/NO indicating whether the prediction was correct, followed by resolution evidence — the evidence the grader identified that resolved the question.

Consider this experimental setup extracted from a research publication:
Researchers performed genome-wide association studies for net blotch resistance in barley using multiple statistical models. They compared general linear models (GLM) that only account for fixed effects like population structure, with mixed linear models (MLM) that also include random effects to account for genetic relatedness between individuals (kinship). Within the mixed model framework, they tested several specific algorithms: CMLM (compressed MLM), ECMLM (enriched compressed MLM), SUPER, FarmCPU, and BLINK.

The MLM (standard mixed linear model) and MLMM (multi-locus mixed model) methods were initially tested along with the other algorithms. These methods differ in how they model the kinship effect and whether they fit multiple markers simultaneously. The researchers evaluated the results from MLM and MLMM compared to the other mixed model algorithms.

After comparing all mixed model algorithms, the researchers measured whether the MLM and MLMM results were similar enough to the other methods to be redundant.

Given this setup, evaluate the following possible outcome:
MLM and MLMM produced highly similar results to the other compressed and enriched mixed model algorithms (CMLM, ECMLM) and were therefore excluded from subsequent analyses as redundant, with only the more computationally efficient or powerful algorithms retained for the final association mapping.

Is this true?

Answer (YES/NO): NO